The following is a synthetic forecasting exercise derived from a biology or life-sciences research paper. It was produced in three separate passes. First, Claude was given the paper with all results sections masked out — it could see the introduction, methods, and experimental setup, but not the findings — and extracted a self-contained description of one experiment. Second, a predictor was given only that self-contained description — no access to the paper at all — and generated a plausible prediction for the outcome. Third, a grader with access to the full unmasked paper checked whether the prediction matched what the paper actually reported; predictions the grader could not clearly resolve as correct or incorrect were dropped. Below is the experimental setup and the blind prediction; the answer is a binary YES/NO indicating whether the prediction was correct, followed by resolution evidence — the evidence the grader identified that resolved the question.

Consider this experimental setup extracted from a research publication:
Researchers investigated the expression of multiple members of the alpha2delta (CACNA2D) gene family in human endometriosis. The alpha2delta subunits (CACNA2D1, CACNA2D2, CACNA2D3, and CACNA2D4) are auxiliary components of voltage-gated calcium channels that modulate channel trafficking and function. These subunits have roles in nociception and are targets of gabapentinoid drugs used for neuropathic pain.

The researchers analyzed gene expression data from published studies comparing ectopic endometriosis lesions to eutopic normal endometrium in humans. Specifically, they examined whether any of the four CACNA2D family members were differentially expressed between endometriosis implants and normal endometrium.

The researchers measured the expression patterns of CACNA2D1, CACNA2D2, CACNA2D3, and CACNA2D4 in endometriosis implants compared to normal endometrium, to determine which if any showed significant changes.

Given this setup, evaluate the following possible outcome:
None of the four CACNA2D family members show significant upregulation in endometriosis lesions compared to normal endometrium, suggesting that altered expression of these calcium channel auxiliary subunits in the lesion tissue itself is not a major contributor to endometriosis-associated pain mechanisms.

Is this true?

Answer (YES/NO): NO